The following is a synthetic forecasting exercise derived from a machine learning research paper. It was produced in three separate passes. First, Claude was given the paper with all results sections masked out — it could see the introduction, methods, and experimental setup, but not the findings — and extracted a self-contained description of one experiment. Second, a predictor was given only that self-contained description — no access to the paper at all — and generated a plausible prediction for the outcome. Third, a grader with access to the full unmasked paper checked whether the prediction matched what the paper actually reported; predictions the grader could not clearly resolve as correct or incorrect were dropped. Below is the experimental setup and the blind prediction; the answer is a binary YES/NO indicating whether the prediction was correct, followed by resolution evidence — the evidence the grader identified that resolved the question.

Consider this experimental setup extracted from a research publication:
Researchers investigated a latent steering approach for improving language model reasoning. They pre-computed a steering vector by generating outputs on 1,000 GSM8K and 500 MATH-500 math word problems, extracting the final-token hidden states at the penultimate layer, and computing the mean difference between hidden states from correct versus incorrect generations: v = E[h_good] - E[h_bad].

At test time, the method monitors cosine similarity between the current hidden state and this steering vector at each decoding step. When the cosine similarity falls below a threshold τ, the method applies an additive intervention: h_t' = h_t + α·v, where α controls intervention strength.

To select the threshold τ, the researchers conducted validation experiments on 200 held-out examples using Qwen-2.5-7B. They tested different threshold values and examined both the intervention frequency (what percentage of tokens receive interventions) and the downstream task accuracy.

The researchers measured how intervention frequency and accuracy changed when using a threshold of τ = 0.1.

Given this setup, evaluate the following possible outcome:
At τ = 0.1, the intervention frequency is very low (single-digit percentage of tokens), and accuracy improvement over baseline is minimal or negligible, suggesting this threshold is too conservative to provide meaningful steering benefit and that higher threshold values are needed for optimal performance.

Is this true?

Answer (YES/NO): NO